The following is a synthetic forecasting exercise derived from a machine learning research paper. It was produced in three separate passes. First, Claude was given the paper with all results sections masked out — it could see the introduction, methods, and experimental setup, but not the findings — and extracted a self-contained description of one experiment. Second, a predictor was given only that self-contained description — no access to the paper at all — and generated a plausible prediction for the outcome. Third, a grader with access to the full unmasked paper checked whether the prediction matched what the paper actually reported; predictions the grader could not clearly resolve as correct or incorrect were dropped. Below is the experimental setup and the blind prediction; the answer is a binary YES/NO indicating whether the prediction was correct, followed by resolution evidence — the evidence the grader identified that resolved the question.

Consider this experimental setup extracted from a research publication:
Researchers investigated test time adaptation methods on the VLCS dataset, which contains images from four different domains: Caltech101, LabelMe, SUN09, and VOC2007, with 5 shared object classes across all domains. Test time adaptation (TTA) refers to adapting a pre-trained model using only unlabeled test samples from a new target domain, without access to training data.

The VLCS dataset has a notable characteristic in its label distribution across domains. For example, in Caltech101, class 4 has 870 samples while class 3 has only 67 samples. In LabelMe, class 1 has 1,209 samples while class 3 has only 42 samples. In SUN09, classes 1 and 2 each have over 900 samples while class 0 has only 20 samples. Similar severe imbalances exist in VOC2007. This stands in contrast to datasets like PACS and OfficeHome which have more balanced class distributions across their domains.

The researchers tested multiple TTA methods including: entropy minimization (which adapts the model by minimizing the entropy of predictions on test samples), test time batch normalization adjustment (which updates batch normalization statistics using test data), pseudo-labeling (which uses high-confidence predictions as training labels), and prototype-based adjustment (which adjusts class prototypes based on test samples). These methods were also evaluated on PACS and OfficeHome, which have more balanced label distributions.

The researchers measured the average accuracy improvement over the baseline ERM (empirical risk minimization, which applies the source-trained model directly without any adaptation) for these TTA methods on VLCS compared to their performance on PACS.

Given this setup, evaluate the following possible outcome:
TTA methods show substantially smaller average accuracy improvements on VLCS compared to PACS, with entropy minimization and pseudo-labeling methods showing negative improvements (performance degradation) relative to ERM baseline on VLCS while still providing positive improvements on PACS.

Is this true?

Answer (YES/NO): YES